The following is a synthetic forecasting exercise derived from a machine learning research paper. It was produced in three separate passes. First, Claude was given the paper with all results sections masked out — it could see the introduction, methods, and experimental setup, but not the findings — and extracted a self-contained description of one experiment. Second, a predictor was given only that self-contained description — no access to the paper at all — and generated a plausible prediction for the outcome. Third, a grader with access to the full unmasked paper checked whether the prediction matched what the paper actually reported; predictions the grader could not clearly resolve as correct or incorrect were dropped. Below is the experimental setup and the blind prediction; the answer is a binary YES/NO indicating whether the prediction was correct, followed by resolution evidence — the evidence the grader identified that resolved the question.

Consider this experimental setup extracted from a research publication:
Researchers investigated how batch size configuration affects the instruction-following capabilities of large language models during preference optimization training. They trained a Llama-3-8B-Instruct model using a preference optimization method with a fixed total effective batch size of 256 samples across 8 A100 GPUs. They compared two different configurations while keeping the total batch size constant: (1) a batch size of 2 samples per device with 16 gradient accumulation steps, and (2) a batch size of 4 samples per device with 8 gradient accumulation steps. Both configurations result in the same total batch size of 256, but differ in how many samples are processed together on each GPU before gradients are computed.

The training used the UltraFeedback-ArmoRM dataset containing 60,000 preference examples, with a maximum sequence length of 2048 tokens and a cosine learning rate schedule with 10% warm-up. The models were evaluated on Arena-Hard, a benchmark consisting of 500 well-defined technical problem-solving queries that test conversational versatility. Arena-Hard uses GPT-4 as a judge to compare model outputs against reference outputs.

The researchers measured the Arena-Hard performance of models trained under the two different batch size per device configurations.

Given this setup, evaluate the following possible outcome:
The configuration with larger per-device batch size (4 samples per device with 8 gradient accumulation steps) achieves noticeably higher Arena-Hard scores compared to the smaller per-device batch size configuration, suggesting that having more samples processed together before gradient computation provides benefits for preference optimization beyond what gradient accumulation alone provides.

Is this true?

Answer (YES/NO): YES